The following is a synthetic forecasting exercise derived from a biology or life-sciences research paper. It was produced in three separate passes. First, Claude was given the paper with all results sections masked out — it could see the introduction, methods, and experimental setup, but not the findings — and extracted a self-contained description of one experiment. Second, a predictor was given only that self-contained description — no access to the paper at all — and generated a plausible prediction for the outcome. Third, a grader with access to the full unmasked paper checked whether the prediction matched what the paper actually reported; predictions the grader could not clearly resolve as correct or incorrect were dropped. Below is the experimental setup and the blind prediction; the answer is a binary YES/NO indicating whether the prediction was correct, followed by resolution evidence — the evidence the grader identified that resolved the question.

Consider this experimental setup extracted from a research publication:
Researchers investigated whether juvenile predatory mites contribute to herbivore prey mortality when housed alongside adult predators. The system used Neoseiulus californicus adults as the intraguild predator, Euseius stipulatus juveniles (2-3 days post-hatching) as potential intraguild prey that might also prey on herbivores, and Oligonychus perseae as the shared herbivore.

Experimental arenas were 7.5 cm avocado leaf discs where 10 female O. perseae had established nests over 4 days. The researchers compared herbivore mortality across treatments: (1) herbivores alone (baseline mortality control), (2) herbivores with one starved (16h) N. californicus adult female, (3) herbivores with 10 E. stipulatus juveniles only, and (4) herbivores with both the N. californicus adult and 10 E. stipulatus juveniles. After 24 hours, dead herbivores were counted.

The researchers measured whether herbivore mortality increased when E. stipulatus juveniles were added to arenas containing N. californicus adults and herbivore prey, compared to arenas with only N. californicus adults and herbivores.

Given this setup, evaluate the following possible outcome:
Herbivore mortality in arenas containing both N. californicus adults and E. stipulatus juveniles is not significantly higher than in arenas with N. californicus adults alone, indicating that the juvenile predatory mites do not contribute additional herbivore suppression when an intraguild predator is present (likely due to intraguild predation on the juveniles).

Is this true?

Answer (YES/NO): NO